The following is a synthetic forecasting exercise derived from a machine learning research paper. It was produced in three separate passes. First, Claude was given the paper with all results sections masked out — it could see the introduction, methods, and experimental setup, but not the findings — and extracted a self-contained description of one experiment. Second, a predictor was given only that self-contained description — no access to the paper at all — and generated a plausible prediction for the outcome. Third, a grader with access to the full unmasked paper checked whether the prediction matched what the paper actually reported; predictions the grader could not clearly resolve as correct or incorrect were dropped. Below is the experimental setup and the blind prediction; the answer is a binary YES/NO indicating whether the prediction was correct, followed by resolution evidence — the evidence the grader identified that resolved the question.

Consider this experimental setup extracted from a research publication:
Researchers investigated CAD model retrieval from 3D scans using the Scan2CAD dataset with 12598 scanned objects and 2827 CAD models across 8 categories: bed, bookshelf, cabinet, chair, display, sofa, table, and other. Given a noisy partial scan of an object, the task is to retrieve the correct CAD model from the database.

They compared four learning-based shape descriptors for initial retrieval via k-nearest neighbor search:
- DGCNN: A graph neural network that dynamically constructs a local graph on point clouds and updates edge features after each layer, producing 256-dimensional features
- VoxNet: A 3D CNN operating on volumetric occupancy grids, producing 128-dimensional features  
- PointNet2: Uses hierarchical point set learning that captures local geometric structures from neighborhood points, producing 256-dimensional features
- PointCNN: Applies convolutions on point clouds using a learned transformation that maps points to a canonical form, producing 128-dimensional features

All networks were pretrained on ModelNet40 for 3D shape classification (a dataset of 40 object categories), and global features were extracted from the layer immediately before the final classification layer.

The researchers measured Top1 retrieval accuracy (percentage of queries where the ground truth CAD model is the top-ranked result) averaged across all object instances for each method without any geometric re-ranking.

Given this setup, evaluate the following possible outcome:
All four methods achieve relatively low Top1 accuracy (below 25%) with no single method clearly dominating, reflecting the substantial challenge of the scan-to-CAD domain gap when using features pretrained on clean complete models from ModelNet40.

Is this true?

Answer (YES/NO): YES